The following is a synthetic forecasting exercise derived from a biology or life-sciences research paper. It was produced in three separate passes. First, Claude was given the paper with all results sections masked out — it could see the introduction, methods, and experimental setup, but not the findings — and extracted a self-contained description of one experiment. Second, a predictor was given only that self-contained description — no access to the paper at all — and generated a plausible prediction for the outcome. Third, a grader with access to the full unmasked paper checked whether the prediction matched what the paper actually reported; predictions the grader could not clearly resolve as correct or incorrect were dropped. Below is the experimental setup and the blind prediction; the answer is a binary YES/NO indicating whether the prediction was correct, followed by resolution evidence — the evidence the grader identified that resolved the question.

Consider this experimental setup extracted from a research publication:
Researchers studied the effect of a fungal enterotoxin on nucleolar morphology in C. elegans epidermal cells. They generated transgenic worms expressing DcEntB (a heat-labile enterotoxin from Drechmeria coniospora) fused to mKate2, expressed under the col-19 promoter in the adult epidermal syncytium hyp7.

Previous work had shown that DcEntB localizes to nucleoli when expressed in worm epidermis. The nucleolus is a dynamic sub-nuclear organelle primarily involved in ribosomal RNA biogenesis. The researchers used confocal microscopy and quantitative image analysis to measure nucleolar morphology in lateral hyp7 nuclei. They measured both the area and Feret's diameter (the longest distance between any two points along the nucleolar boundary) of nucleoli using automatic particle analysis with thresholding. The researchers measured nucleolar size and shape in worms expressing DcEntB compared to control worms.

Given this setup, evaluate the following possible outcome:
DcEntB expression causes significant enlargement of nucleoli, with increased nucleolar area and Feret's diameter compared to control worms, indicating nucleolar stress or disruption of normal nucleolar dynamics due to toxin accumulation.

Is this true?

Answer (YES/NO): YES